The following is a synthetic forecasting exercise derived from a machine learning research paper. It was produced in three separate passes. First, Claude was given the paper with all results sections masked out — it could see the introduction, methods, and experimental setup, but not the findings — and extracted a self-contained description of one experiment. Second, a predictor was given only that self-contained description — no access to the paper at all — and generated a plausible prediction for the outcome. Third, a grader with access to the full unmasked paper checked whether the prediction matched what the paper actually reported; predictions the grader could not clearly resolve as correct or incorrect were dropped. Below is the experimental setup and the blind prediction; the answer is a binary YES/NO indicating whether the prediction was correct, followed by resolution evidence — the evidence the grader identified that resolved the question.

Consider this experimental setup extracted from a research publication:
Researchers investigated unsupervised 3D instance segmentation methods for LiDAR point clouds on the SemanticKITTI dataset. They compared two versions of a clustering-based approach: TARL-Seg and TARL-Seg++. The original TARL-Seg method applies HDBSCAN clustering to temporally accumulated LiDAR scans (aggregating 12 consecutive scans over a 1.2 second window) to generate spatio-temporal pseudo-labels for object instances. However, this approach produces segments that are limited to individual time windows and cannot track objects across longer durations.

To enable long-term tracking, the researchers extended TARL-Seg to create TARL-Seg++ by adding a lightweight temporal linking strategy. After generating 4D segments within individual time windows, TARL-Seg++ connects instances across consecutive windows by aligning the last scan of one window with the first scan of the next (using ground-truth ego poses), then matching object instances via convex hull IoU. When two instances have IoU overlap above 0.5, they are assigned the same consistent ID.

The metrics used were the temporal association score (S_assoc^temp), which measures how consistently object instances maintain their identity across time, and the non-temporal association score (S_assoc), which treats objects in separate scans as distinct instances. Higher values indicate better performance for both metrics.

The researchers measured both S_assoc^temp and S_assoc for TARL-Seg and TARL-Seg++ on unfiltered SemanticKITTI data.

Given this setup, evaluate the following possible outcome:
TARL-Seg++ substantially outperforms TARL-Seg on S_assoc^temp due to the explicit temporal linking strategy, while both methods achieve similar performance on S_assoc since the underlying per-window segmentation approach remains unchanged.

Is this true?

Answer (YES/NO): NO